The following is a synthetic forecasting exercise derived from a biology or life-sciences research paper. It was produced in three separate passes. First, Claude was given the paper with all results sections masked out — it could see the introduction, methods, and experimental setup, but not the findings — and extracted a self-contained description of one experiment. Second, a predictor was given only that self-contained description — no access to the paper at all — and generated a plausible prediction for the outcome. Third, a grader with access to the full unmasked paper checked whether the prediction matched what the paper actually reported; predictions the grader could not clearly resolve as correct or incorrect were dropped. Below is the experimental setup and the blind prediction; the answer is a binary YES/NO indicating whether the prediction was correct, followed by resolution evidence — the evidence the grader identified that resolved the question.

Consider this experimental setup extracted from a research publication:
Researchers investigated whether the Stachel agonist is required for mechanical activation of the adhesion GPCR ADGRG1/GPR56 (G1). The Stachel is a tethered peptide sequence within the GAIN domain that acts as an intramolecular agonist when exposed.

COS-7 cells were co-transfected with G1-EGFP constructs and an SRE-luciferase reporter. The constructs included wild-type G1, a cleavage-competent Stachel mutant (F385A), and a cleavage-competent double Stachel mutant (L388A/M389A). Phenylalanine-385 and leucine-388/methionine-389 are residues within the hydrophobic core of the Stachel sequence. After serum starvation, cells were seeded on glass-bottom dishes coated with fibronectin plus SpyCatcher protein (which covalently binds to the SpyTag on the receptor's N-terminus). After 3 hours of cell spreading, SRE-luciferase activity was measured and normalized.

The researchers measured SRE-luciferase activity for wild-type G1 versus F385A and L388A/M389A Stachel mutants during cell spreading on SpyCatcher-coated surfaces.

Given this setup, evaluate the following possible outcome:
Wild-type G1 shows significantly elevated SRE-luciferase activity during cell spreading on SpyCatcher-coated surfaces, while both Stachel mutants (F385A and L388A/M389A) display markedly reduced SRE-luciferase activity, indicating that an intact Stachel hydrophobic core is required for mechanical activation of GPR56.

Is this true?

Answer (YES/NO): YES